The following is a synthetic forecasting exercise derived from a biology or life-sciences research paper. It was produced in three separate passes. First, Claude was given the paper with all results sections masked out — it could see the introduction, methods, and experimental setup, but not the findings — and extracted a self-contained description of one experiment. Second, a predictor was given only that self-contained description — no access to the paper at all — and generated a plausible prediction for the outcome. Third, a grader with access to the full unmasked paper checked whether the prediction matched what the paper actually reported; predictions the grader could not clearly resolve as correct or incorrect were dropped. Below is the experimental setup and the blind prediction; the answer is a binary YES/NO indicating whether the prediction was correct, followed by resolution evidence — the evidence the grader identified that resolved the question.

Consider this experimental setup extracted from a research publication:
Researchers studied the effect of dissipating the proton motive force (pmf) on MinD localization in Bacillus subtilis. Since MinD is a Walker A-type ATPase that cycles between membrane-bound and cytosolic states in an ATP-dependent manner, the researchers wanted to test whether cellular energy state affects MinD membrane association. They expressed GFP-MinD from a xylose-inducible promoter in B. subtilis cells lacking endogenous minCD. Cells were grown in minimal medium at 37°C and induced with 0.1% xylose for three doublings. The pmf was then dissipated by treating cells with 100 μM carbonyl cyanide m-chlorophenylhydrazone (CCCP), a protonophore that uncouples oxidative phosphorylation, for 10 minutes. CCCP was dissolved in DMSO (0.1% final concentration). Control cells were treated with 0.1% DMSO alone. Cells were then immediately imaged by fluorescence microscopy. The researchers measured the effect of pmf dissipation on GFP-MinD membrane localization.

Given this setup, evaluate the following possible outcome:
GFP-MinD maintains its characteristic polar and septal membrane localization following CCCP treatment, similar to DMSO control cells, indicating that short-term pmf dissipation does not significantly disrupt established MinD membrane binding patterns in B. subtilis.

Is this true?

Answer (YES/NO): NO